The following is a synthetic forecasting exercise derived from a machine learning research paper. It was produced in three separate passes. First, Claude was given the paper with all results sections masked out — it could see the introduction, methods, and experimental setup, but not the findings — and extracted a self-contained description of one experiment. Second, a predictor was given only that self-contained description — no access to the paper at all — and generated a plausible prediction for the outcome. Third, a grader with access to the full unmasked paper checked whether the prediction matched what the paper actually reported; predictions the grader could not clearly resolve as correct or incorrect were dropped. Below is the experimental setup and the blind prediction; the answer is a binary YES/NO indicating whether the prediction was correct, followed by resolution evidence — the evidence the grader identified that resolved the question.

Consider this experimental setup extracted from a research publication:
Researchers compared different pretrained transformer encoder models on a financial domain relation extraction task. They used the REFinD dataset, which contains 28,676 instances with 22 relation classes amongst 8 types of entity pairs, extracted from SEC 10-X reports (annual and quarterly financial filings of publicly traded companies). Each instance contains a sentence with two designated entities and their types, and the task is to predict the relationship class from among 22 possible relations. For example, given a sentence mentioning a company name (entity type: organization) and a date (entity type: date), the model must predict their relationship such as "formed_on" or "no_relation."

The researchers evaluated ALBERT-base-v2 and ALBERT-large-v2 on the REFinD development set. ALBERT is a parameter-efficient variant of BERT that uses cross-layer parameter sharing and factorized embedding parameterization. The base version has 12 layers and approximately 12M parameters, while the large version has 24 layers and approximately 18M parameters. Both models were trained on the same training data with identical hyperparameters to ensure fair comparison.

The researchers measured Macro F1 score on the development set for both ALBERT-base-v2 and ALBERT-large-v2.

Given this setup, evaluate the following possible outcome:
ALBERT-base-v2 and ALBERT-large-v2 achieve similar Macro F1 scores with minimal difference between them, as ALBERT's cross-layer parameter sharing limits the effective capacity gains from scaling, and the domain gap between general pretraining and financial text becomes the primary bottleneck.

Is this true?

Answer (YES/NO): NO